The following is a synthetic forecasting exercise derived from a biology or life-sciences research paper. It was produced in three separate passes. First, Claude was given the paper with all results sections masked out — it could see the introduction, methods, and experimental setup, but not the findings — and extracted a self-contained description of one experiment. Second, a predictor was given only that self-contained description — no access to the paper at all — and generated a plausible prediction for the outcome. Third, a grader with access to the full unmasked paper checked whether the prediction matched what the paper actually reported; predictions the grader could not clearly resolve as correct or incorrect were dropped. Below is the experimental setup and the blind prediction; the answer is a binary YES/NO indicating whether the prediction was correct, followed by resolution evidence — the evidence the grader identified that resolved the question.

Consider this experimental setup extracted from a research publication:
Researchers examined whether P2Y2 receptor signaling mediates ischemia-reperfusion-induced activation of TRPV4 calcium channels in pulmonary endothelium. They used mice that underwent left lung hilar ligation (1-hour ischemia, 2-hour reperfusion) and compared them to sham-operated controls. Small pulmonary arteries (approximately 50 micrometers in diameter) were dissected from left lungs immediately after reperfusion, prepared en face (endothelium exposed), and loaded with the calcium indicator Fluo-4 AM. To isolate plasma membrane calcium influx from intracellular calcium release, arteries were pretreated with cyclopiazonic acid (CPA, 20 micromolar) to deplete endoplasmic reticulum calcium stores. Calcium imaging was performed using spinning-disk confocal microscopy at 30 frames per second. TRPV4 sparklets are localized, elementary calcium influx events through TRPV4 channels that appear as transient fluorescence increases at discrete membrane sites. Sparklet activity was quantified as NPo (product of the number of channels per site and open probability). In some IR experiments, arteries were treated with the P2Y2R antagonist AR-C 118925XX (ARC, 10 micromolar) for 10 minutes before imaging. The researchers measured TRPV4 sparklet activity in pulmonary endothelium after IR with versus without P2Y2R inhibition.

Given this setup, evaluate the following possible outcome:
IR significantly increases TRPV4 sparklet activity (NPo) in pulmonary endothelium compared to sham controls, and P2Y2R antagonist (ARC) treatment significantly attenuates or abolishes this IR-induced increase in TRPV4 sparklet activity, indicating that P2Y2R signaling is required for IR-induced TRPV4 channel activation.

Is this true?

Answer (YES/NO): YES